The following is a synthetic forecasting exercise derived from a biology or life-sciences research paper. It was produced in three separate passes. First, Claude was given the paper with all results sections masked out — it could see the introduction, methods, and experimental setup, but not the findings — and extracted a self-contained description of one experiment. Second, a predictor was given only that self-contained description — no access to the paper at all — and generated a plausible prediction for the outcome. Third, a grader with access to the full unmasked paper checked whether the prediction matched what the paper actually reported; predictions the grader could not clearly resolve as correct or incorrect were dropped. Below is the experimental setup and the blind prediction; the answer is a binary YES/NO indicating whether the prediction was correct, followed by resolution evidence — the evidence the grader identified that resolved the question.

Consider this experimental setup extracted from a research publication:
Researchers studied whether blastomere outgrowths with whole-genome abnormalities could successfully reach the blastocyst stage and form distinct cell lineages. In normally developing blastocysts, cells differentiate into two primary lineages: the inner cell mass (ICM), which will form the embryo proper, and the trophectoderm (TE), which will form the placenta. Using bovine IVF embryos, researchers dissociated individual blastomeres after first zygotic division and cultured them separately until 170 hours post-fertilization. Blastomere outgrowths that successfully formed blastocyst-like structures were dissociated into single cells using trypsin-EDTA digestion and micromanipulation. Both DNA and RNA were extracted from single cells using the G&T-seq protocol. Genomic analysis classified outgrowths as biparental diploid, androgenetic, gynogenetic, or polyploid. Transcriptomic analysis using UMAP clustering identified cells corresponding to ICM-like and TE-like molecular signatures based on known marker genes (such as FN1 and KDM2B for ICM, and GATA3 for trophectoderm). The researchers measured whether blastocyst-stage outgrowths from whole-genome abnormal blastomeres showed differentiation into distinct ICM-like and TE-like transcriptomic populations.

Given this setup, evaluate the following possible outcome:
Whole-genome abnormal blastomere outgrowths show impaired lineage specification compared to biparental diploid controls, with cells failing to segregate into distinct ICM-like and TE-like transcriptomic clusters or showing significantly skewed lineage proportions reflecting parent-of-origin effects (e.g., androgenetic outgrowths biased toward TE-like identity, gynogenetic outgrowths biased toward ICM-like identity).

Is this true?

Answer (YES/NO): NO